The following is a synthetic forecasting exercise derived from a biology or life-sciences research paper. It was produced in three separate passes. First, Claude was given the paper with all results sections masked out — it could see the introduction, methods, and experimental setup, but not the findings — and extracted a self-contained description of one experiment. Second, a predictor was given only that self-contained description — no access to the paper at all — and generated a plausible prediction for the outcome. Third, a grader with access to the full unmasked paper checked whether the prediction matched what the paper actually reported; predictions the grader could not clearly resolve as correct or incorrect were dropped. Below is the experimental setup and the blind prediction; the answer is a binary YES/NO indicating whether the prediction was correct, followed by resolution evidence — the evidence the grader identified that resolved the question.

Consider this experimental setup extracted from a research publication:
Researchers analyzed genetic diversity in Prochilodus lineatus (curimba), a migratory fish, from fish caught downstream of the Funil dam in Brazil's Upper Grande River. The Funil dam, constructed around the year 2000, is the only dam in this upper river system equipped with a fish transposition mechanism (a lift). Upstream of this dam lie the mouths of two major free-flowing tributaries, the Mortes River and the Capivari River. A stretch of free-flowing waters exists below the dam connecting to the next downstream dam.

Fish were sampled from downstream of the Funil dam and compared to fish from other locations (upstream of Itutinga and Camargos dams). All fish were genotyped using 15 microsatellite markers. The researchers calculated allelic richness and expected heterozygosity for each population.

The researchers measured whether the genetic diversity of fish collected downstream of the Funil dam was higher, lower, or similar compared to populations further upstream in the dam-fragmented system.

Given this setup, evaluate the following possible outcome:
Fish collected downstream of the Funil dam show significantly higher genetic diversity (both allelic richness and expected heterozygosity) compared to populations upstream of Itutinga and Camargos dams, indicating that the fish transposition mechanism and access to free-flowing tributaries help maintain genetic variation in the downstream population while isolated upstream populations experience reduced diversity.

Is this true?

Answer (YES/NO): NO